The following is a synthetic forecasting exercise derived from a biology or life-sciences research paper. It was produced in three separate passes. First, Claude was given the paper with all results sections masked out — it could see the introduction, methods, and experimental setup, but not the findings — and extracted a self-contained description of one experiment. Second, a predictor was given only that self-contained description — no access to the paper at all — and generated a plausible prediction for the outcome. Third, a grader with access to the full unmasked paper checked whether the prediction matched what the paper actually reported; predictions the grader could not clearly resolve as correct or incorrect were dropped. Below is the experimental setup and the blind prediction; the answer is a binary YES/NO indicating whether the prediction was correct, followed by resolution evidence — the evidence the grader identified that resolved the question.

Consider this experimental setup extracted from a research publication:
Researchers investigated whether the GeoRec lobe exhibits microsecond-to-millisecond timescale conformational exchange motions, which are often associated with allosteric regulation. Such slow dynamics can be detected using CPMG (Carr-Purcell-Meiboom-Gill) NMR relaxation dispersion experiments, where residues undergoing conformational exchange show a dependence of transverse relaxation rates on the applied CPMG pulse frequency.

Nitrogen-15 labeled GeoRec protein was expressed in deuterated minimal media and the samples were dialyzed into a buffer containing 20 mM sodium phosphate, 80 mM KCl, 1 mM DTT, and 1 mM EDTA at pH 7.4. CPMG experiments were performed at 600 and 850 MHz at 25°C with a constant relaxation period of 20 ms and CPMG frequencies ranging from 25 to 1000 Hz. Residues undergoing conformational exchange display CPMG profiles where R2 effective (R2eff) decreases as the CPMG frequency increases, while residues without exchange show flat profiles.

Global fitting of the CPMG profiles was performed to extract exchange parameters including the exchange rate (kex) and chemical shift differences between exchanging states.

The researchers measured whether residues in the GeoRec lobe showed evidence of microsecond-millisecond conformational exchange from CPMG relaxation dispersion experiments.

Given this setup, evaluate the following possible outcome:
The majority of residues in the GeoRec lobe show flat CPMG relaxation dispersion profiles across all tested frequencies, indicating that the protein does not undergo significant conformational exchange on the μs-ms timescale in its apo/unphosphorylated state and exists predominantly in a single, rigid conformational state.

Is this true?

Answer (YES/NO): NO